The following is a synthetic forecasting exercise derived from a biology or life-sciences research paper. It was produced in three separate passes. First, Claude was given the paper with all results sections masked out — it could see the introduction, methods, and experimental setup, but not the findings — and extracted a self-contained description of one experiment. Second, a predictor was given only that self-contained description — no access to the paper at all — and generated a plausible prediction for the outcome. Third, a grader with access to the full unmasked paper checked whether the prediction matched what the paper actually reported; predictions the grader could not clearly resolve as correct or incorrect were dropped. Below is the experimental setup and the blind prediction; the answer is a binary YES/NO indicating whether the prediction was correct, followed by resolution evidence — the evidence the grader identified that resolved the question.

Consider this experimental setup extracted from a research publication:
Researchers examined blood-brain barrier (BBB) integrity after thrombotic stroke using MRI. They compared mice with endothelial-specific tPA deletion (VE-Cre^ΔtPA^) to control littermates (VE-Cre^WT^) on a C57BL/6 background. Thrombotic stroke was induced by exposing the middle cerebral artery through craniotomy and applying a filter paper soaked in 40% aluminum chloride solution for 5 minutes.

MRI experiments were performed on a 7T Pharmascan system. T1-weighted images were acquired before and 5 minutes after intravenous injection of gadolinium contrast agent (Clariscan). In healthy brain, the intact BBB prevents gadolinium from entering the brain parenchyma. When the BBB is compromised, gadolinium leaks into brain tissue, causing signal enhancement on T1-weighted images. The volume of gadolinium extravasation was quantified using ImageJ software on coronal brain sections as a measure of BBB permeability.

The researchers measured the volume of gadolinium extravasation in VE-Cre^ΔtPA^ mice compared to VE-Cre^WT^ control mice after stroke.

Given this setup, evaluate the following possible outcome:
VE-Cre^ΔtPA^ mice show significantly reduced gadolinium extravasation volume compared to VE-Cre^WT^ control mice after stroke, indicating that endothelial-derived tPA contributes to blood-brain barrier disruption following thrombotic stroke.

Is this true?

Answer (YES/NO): NO